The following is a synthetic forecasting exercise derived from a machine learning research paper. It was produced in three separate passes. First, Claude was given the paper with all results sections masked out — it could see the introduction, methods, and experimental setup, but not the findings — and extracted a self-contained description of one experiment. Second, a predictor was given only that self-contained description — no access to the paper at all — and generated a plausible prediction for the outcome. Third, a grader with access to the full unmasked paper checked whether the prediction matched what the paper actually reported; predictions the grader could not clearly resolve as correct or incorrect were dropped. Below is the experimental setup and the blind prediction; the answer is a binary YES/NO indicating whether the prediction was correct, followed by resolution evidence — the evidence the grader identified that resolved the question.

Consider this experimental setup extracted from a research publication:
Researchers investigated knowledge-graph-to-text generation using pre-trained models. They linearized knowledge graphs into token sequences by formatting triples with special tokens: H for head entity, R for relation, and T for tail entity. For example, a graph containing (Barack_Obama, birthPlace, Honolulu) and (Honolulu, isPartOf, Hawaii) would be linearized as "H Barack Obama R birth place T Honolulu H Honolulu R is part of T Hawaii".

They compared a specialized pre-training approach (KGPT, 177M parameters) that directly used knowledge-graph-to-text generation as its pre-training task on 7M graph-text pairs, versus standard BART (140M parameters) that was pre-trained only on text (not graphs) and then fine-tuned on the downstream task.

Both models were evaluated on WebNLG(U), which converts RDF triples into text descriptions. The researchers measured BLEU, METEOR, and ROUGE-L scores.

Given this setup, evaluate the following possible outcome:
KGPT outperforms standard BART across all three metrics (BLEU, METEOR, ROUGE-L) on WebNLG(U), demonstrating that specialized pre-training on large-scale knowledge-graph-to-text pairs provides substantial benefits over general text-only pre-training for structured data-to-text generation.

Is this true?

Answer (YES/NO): NO